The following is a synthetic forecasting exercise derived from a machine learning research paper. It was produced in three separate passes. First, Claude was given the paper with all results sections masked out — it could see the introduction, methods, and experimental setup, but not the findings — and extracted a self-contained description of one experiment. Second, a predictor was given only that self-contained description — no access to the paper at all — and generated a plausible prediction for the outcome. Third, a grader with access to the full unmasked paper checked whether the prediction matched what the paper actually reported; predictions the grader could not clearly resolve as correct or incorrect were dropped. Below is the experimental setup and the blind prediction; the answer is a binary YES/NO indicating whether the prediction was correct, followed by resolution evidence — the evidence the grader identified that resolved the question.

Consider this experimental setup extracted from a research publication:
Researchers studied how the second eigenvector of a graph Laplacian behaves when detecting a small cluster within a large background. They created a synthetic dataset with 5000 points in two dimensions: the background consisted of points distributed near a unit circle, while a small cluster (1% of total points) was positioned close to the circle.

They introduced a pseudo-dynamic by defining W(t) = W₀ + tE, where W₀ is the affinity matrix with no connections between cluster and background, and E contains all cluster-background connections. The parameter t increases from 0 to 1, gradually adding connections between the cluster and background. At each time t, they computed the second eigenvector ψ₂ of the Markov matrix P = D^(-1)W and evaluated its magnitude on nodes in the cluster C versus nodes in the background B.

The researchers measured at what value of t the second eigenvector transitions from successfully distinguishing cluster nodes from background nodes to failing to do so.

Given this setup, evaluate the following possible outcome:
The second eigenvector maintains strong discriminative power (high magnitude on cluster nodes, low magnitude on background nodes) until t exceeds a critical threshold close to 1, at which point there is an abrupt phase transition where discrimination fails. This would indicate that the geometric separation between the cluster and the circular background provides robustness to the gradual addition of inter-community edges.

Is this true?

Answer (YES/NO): NO